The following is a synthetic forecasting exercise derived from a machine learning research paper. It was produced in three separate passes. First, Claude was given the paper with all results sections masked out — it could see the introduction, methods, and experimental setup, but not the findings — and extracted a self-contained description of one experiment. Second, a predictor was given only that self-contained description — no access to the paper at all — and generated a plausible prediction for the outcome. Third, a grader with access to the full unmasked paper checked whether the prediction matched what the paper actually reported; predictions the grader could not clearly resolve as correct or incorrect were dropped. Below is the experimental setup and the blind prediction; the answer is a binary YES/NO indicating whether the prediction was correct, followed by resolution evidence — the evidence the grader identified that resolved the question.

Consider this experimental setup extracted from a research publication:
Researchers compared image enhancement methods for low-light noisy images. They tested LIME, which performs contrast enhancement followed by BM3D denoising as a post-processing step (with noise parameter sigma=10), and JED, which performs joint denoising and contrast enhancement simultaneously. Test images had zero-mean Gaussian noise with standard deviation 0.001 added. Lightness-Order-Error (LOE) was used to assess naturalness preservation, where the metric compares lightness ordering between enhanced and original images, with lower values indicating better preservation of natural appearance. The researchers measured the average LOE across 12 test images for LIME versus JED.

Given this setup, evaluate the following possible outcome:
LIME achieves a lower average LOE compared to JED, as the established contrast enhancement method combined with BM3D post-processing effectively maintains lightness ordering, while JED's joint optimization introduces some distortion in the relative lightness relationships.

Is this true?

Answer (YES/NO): YES